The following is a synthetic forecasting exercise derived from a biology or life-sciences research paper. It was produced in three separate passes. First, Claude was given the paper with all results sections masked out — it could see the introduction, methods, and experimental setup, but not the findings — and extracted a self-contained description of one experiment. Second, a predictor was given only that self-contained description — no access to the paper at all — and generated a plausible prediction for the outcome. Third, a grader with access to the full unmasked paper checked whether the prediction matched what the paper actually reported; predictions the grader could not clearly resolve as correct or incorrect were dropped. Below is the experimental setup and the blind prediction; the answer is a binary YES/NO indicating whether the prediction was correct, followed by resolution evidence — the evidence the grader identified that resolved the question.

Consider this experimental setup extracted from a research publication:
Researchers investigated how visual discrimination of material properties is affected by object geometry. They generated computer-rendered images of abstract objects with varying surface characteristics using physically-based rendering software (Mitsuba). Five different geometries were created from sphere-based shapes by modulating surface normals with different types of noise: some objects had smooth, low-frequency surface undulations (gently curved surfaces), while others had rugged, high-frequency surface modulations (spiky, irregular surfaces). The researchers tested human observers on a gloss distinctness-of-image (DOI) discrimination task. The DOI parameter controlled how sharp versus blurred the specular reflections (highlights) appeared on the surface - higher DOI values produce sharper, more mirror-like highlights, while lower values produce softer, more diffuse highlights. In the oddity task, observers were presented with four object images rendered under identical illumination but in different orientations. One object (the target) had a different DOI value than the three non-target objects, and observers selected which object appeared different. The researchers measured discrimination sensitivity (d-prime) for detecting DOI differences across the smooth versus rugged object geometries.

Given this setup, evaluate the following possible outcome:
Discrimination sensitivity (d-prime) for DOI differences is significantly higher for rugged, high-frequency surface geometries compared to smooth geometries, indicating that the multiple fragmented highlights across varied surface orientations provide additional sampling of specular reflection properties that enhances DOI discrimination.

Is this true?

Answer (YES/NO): NO